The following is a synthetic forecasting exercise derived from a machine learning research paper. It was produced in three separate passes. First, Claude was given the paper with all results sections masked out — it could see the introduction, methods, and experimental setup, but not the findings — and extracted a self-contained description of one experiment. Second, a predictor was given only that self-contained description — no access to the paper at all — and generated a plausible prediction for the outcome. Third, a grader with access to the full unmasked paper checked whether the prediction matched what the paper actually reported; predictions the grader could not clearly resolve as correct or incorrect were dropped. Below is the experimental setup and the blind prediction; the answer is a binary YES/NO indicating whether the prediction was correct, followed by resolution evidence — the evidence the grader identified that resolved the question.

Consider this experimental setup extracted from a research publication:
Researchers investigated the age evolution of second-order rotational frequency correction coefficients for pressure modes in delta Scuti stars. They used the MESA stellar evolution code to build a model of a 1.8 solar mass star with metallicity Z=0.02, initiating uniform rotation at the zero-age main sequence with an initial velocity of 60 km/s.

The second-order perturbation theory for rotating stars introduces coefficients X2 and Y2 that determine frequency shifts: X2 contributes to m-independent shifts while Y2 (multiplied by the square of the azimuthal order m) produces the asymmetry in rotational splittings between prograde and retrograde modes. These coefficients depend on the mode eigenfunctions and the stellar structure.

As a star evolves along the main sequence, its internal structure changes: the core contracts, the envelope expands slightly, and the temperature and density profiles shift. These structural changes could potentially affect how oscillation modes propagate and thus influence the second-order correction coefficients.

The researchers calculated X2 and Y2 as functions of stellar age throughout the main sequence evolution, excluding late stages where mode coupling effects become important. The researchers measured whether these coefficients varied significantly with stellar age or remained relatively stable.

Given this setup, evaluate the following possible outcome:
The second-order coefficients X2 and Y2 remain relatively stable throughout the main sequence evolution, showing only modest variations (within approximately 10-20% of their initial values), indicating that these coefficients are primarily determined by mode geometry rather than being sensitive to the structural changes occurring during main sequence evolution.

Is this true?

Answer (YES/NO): YES